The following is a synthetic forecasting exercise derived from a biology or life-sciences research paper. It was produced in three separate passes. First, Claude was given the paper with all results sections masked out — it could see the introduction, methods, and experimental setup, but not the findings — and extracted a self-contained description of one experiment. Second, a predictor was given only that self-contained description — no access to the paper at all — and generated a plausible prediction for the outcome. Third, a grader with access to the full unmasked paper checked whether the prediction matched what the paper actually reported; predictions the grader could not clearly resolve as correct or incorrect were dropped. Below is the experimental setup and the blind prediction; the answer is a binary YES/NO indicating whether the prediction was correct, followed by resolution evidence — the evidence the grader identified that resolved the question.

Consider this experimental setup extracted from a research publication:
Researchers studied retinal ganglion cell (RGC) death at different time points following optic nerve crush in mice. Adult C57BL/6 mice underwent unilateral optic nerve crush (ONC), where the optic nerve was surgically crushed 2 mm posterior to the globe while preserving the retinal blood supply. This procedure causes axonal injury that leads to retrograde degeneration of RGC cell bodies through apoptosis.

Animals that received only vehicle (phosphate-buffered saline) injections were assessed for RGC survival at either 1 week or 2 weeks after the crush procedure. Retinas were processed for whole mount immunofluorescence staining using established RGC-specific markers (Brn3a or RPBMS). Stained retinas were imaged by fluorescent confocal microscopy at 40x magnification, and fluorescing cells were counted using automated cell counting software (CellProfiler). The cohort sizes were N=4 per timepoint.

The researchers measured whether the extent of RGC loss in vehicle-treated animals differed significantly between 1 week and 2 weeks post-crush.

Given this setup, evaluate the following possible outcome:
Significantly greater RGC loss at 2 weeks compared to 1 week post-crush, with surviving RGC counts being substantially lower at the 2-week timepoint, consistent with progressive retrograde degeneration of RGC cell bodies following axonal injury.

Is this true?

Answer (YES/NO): NO